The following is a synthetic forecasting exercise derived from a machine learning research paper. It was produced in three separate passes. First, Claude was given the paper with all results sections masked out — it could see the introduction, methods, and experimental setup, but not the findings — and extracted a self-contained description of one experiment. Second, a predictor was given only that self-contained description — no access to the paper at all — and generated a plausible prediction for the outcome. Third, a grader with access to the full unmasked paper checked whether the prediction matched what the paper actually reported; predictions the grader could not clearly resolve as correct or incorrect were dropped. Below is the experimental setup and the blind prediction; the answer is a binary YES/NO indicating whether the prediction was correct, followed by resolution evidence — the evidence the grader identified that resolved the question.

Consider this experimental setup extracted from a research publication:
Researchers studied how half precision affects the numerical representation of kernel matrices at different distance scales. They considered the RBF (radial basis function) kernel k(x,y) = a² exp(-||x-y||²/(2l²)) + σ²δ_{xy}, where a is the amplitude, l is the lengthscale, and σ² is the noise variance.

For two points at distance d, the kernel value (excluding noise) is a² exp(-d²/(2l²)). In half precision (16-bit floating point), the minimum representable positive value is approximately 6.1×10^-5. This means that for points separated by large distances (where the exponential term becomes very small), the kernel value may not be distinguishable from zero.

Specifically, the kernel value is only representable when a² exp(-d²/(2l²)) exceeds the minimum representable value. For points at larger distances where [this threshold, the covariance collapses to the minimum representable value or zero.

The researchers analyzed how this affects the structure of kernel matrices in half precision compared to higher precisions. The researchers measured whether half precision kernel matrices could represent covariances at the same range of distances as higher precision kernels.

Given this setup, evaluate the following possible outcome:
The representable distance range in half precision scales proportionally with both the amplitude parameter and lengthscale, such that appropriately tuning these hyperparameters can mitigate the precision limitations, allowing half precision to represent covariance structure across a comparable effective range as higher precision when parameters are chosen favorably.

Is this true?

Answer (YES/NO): NO